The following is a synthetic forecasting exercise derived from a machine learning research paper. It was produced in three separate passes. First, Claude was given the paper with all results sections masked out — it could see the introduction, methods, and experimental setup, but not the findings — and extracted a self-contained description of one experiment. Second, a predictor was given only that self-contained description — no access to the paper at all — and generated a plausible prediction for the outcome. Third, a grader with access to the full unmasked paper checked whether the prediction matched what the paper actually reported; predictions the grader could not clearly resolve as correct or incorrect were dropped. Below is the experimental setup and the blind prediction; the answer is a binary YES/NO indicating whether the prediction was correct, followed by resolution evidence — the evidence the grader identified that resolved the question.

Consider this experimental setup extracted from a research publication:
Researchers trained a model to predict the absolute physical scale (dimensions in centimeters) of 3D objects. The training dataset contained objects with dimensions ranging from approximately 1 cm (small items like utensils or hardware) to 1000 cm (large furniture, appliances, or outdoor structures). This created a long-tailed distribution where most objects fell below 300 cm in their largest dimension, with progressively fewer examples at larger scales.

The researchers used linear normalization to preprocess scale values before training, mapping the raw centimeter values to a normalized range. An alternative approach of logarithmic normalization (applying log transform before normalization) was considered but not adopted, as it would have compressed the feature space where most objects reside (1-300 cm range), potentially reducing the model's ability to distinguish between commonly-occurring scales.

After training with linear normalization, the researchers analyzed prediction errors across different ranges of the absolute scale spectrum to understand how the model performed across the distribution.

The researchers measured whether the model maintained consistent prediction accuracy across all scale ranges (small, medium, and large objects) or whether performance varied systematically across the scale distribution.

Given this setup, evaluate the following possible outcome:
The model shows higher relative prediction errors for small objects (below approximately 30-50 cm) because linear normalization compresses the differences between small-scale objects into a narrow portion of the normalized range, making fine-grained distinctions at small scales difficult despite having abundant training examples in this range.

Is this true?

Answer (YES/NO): NO